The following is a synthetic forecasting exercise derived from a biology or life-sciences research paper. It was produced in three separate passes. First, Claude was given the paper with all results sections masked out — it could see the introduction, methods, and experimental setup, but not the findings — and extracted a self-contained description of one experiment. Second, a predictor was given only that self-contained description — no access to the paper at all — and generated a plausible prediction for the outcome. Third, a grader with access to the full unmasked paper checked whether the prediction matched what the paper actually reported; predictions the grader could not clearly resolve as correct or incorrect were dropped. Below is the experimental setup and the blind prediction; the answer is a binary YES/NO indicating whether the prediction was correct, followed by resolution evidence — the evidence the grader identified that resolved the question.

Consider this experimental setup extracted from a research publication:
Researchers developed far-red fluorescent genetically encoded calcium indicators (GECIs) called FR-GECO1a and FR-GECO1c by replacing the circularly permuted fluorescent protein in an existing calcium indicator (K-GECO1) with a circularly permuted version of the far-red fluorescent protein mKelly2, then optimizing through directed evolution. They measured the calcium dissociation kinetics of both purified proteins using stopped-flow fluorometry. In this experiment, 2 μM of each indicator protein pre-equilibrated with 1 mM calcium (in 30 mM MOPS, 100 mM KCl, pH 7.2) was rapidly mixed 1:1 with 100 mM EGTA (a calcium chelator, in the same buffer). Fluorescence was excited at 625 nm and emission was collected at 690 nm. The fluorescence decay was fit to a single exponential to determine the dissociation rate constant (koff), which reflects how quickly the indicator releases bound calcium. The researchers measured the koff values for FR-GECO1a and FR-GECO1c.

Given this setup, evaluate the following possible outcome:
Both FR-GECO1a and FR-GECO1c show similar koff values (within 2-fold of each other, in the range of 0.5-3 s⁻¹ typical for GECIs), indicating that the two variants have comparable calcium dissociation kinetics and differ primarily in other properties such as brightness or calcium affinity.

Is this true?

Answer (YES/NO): NO